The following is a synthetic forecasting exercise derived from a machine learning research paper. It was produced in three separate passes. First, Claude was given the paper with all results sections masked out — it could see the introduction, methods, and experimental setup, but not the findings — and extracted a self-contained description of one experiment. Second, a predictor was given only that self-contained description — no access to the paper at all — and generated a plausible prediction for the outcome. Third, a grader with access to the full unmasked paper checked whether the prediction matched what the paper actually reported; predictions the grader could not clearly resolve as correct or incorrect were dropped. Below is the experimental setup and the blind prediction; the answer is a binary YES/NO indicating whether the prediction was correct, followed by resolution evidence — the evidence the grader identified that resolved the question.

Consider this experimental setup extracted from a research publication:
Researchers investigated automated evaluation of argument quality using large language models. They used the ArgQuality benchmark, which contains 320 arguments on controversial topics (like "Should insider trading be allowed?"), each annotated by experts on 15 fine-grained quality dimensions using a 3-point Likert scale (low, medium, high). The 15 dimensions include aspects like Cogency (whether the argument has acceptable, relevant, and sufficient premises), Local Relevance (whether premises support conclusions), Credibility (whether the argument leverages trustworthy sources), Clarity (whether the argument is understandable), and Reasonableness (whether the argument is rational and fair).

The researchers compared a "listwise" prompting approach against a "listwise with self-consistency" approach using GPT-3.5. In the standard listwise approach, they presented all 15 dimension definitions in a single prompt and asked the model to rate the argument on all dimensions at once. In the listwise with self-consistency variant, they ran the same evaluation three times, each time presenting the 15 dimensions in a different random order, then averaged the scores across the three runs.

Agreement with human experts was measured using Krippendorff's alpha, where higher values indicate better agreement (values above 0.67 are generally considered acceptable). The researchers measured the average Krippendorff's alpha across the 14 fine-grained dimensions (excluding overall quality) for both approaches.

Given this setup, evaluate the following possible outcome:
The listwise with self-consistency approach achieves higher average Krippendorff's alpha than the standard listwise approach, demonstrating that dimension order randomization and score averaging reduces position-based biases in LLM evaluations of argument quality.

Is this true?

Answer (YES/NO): YES